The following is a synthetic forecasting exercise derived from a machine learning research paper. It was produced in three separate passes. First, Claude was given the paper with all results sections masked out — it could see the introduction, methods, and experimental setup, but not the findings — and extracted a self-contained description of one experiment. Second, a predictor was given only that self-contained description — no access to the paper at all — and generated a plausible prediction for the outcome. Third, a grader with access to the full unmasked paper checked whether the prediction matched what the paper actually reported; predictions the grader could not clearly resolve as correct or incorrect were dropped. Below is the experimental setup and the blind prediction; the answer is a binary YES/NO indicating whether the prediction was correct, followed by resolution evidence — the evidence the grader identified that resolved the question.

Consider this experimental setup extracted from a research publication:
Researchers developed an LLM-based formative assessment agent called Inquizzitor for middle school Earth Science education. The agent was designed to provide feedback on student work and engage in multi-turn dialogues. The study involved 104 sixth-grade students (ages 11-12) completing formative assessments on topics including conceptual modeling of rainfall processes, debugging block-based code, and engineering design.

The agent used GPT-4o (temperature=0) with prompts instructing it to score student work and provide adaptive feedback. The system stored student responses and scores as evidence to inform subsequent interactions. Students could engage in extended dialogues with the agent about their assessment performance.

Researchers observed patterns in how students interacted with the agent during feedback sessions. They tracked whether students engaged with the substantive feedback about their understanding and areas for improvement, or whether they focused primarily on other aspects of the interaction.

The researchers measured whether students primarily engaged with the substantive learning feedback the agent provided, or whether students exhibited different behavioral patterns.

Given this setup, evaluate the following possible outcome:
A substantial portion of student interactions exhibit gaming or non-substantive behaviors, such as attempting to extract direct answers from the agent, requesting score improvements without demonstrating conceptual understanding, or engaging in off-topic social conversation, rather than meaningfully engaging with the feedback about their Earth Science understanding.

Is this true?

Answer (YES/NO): YES